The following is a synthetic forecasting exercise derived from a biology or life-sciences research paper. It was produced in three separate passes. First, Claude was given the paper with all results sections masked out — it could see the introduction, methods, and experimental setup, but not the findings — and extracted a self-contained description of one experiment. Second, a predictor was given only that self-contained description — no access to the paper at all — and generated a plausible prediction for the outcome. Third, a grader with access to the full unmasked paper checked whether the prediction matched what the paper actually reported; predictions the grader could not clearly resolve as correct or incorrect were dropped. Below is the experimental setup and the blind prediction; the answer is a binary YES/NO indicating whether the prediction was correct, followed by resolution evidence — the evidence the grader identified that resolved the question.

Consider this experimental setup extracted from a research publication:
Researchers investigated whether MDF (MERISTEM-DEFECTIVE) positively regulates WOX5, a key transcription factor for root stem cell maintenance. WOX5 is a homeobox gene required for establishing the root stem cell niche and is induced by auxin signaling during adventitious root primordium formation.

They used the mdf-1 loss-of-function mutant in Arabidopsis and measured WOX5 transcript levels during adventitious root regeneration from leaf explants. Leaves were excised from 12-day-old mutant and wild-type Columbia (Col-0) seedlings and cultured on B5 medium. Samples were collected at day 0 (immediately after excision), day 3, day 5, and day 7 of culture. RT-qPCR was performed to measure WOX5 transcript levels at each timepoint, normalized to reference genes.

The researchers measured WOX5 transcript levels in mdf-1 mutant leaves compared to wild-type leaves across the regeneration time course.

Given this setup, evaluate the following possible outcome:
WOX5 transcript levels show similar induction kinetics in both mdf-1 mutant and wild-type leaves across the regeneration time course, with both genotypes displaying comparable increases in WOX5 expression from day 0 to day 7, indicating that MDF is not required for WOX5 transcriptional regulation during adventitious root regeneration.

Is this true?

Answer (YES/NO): NO